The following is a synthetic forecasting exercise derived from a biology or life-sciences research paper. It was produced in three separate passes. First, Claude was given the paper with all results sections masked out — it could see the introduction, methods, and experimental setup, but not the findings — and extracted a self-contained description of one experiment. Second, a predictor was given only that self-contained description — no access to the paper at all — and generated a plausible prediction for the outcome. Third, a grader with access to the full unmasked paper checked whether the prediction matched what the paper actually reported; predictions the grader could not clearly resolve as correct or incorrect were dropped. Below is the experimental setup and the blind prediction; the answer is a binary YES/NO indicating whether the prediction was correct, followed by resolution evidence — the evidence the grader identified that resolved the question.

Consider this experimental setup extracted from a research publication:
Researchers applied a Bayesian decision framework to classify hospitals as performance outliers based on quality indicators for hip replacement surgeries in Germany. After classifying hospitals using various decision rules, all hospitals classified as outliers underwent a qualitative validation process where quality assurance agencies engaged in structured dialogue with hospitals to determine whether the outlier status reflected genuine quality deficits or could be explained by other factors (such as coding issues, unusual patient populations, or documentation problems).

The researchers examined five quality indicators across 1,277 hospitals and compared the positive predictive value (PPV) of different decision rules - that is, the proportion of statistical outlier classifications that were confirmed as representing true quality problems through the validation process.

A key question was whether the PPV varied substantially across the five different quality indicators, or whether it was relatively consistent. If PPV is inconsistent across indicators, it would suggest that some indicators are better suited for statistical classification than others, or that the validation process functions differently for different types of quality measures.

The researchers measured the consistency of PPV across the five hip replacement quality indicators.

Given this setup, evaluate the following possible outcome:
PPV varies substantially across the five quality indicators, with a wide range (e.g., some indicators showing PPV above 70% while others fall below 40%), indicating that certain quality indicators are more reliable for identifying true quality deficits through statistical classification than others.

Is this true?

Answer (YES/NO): NO